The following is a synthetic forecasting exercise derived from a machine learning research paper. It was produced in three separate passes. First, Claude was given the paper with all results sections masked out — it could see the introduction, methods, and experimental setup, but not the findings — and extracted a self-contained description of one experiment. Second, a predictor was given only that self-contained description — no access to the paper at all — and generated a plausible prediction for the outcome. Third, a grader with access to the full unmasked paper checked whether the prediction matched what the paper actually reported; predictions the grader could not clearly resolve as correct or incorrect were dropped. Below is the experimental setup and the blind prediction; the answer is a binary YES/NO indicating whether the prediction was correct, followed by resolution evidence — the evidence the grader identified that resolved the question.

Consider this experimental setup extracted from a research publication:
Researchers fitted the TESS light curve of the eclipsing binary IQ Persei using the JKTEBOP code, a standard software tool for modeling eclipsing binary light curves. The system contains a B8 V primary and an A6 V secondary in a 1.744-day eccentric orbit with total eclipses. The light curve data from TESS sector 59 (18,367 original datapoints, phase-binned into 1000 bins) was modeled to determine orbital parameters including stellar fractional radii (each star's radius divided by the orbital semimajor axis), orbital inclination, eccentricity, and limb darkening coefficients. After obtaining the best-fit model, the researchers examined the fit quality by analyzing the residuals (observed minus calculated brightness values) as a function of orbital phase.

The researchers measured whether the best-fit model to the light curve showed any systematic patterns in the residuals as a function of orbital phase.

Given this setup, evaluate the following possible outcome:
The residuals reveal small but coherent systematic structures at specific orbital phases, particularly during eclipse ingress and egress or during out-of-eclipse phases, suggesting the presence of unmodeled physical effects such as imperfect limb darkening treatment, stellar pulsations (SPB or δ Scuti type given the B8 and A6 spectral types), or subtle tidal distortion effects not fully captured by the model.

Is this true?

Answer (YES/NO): YES